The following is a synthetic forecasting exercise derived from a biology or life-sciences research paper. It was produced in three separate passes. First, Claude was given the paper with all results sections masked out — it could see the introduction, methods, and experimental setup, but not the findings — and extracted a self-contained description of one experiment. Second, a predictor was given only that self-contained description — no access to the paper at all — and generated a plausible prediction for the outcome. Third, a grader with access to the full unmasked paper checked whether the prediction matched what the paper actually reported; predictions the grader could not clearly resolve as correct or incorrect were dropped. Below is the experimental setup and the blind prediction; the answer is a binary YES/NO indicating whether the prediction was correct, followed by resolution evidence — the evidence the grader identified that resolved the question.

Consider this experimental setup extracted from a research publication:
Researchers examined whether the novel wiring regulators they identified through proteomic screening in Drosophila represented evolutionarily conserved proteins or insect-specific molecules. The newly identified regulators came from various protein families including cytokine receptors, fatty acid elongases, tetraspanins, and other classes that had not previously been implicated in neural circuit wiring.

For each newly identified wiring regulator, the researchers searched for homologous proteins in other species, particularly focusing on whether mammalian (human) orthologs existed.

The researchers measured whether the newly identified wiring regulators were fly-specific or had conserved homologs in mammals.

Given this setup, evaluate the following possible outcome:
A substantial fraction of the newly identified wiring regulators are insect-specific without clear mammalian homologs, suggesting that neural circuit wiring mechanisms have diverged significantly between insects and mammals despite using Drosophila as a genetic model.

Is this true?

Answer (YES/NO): NO